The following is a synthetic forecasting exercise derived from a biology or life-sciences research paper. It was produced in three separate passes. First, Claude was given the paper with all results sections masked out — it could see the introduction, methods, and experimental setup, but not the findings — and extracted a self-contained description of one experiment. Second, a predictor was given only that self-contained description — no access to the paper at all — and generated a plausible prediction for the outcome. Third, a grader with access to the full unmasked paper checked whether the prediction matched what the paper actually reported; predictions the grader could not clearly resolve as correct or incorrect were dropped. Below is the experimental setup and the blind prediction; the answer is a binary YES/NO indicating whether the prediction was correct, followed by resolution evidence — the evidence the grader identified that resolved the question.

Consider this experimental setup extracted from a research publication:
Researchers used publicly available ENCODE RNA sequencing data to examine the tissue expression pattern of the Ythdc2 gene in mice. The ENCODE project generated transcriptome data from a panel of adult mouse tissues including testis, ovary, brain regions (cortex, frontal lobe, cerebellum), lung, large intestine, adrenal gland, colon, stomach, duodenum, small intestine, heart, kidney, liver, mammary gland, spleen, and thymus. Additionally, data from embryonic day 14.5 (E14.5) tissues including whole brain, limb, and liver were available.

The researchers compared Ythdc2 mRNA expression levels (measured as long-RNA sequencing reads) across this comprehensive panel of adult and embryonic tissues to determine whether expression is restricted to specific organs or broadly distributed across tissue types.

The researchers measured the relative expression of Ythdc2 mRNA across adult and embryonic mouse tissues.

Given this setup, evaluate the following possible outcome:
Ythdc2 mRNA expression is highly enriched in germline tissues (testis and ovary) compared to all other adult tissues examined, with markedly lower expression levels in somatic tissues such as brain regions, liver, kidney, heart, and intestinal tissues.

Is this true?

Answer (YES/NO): NO